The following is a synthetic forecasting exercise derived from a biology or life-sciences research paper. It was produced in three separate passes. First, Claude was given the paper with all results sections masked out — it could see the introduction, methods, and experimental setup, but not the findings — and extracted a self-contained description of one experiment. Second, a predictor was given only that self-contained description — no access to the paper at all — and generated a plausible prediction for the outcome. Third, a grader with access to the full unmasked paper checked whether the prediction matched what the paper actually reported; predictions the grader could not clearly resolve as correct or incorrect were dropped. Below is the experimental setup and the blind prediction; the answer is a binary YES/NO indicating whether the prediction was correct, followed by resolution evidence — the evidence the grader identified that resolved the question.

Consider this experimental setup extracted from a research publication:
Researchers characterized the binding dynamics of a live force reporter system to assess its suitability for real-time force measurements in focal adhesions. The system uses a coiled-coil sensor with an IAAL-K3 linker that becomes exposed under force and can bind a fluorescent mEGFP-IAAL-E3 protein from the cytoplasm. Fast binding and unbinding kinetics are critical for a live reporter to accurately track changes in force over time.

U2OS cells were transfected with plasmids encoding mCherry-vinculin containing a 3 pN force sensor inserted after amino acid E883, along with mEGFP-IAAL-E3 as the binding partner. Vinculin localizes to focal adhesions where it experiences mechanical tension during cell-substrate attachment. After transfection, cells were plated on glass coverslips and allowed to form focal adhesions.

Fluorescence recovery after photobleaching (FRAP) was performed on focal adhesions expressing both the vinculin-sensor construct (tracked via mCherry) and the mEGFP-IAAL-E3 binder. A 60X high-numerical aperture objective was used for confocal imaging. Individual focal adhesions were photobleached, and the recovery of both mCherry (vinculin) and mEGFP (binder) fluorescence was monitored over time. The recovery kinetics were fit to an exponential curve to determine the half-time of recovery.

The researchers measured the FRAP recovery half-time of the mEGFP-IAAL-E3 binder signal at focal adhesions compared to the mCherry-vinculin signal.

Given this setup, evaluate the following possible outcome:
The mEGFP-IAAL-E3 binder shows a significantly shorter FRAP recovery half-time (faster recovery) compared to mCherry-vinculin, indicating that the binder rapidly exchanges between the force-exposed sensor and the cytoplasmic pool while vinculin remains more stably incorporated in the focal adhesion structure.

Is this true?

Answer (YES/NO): YES